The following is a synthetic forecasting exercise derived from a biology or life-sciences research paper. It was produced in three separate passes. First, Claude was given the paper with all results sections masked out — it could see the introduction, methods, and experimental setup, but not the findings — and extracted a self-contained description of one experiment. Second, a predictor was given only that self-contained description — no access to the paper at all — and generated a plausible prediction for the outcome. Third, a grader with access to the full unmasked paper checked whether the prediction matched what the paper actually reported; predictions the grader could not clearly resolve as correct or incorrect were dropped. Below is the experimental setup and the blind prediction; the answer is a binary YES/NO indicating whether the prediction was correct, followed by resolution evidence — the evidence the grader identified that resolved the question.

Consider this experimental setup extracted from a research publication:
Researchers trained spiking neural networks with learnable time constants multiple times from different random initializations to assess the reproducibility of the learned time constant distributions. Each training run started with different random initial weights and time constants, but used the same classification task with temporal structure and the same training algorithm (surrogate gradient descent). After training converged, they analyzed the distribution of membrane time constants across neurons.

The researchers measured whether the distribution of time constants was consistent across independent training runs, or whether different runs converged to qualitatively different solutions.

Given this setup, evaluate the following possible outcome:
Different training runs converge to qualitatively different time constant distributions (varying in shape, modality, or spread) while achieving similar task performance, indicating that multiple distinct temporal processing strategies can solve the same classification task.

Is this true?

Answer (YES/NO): NO